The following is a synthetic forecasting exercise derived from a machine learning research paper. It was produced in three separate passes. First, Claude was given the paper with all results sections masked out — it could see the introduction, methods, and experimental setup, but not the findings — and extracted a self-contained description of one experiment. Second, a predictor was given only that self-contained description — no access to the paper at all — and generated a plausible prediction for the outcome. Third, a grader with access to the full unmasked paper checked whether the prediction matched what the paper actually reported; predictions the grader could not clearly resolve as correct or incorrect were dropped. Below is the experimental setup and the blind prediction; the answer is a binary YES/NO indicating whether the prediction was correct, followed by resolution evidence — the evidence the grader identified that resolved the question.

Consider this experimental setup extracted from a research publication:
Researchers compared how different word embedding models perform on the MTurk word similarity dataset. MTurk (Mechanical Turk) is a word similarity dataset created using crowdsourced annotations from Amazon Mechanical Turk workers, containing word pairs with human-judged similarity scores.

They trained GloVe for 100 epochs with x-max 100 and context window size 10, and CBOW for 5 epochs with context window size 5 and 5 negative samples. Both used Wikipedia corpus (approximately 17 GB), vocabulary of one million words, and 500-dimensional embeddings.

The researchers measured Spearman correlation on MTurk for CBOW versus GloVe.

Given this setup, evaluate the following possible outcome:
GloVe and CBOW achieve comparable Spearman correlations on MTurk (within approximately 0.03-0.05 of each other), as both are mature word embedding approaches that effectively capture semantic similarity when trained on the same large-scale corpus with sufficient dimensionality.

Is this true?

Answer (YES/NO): YES